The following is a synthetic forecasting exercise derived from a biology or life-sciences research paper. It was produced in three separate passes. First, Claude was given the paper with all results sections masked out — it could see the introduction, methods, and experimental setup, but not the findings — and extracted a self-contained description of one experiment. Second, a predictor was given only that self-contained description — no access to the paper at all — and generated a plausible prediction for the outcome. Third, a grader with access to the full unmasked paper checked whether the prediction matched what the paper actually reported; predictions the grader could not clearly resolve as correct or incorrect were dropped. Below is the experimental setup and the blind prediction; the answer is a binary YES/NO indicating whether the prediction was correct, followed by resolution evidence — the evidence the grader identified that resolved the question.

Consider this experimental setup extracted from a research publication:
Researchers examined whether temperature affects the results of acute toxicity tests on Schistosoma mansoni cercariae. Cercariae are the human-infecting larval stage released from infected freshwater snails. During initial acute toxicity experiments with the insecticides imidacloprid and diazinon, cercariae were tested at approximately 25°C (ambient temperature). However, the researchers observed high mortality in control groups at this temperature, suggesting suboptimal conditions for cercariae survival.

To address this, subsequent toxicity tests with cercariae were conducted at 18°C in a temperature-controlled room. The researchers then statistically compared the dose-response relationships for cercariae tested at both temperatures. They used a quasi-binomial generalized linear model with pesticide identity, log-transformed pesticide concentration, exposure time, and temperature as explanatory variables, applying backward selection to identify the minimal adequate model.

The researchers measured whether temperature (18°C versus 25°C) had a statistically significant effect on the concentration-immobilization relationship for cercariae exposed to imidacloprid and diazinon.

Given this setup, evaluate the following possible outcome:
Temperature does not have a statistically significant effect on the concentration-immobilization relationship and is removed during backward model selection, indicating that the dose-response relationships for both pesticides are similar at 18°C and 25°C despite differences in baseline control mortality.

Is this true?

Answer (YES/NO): YES